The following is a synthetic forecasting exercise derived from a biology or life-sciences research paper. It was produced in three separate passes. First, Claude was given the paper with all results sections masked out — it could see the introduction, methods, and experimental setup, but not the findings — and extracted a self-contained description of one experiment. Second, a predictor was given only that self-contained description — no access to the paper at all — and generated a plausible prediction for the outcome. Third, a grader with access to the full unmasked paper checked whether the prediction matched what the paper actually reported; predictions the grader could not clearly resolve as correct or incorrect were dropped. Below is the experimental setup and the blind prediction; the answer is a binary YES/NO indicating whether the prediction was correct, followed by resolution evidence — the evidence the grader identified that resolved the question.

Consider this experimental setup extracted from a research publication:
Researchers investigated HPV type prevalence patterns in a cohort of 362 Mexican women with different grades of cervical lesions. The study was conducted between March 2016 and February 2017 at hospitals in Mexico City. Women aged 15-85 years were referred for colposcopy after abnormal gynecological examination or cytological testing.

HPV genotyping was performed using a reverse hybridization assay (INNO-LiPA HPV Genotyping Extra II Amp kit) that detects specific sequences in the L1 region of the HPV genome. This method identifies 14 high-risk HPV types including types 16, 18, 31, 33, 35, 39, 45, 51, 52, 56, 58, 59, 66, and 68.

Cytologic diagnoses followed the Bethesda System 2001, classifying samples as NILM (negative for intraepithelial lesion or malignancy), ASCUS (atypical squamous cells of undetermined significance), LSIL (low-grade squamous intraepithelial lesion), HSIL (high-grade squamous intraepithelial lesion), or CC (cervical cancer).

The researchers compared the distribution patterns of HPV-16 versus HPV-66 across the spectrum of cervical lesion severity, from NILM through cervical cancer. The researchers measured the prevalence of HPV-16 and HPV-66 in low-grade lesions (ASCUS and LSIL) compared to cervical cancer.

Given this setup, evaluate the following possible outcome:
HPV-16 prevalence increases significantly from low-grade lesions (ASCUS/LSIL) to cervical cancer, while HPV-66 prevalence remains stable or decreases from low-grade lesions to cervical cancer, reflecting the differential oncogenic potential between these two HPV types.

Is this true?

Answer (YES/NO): YES